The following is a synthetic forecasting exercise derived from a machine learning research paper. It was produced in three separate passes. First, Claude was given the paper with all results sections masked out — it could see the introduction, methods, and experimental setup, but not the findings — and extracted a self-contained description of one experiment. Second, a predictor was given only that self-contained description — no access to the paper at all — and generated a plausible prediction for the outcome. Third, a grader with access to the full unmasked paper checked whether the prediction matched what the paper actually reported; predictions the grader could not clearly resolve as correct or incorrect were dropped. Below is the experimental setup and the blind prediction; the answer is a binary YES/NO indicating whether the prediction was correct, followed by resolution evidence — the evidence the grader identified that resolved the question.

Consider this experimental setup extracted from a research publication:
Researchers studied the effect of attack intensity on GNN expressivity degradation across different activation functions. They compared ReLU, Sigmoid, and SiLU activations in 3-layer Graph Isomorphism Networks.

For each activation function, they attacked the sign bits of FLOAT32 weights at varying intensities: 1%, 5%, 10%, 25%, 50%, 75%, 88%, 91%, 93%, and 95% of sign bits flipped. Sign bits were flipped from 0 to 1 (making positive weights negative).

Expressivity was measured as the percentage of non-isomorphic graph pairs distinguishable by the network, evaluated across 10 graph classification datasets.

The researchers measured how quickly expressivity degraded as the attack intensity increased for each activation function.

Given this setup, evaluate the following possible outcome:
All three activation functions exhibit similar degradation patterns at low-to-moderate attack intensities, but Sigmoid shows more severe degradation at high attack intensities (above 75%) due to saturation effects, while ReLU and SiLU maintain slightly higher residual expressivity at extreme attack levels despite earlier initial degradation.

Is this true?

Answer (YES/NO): NO